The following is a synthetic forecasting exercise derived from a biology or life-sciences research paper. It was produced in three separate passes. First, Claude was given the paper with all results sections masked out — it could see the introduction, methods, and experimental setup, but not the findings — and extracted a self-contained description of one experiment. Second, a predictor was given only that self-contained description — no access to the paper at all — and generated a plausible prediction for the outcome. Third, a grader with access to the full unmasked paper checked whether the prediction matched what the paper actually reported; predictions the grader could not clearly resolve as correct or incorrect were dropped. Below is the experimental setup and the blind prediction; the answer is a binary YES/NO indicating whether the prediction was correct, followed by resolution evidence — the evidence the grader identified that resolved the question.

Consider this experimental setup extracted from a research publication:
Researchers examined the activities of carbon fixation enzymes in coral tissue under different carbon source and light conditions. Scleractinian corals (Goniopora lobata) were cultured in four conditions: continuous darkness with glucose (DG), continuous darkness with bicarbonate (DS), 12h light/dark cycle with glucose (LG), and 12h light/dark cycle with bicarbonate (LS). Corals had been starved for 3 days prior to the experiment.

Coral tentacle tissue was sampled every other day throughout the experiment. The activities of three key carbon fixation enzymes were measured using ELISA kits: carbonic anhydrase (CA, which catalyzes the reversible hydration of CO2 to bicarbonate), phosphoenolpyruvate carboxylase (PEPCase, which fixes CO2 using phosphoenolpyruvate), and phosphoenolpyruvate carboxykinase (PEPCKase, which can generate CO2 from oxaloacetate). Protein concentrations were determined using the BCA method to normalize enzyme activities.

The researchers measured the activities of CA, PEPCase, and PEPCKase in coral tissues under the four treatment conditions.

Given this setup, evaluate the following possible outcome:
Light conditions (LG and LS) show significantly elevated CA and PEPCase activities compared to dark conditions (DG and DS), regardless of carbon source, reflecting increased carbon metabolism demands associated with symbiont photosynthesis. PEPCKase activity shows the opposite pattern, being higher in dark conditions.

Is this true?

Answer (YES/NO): NO